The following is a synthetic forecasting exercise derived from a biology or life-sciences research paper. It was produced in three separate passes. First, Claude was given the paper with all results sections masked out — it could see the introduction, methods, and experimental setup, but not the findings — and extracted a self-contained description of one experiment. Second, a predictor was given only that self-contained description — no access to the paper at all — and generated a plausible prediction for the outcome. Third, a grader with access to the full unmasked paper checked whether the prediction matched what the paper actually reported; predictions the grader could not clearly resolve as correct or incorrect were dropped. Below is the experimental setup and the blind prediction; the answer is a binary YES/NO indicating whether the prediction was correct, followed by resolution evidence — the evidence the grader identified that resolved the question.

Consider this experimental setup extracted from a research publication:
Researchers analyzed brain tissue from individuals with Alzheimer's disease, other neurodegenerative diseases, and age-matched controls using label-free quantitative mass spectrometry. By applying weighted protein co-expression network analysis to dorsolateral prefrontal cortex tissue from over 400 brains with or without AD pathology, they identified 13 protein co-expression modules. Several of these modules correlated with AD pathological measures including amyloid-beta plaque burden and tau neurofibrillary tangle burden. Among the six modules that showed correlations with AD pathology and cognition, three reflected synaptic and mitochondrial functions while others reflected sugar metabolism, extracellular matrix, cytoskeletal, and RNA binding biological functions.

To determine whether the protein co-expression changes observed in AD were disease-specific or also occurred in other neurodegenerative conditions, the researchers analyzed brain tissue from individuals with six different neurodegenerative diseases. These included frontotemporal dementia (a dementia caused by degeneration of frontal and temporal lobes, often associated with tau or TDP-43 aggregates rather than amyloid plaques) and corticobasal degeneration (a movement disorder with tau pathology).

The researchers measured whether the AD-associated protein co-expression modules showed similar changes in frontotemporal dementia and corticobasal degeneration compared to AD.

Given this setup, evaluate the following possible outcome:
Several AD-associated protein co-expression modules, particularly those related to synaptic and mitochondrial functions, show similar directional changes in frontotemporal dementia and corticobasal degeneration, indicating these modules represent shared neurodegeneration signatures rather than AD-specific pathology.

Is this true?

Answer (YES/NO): NO